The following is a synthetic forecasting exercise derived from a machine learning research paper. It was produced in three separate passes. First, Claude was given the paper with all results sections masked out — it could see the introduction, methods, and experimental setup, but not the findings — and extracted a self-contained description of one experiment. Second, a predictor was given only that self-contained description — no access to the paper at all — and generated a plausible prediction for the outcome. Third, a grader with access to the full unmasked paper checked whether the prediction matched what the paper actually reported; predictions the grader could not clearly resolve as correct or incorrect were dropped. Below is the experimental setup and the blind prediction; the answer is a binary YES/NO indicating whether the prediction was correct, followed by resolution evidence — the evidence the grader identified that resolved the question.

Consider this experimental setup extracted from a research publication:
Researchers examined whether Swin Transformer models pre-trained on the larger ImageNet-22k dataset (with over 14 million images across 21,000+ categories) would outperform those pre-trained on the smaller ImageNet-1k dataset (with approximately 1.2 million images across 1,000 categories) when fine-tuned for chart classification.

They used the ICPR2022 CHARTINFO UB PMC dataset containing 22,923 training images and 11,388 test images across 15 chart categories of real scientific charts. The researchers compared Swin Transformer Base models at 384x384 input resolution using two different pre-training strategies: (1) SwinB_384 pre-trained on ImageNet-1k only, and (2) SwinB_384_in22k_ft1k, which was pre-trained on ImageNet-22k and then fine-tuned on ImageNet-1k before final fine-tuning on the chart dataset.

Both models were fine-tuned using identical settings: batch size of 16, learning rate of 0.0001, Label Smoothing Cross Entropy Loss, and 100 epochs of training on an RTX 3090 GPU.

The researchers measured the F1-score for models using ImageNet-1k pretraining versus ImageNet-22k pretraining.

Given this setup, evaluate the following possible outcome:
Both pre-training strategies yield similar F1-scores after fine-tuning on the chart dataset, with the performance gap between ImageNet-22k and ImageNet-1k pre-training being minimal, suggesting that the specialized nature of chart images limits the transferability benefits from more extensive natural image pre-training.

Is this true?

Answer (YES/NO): YES